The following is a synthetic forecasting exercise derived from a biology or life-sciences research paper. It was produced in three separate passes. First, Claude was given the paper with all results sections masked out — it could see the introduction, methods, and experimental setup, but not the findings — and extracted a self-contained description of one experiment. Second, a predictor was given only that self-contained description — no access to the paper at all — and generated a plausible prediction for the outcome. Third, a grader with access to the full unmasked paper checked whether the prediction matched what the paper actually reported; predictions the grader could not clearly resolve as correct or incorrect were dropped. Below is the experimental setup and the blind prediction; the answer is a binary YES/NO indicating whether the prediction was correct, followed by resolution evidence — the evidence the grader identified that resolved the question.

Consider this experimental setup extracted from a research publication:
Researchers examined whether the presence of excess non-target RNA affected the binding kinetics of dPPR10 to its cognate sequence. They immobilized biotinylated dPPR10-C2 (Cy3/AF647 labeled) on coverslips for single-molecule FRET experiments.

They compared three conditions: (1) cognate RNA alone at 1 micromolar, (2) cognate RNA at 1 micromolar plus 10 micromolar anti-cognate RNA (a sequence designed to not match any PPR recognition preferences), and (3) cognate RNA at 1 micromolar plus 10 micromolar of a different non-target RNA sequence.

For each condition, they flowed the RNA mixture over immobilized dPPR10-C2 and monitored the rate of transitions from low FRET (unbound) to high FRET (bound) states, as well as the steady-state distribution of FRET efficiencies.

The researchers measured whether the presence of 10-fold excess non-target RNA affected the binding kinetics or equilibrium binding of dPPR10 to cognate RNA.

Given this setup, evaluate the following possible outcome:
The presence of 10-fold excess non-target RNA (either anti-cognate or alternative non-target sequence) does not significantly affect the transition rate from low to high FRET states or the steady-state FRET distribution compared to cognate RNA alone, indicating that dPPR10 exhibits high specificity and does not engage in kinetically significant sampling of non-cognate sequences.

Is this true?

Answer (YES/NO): YES